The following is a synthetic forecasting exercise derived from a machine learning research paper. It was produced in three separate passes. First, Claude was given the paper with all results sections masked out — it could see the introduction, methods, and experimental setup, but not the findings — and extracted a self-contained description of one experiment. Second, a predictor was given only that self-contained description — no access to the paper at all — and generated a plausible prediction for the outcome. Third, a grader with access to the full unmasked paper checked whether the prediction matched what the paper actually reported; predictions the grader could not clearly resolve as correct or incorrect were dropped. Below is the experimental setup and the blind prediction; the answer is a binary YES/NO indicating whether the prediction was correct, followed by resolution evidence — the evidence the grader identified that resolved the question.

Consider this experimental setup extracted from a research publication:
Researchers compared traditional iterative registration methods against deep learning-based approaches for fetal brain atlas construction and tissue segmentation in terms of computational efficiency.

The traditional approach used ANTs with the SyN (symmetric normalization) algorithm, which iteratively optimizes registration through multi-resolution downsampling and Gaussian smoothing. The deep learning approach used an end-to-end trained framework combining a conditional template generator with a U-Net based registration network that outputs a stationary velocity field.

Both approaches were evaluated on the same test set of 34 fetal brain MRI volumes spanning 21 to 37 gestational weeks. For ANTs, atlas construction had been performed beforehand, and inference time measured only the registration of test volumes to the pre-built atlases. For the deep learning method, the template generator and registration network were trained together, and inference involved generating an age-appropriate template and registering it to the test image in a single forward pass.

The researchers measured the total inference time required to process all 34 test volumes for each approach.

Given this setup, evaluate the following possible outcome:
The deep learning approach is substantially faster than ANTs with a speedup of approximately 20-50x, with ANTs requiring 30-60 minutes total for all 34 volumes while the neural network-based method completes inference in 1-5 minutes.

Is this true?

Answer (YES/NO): NO